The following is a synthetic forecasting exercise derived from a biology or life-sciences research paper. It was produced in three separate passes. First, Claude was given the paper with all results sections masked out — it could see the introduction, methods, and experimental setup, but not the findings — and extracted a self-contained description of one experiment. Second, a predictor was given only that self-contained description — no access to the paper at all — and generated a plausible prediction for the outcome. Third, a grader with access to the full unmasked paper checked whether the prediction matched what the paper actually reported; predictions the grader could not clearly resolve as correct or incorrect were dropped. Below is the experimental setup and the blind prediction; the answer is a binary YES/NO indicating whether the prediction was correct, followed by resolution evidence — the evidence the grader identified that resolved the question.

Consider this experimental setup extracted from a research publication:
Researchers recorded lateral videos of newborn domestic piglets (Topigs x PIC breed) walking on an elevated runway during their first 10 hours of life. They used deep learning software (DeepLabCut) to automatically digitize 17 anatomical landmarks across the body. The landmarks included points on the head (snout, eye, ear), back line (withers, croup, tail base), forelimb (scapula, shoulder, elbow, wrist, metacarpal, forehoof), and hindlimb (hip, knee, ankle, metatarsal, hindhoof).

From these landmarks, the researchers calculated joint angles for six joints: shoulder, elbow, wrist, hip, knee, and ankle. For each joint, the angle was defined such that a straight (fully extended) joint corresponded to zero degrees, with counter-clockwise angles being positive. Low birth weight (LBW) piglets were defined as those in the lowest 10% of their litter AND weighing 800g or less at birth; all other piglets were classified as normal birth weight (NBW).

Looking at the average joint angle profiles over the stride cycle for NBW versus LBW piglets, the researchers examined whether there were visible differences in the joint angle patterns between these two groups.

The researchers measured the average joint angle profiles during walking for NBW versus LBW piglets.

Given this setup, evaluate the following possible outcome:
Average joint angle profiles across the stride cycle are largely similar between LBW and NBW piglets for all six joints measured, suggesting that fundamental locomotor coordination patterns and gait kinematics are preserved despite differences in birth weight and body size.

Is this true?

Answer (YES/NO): NO